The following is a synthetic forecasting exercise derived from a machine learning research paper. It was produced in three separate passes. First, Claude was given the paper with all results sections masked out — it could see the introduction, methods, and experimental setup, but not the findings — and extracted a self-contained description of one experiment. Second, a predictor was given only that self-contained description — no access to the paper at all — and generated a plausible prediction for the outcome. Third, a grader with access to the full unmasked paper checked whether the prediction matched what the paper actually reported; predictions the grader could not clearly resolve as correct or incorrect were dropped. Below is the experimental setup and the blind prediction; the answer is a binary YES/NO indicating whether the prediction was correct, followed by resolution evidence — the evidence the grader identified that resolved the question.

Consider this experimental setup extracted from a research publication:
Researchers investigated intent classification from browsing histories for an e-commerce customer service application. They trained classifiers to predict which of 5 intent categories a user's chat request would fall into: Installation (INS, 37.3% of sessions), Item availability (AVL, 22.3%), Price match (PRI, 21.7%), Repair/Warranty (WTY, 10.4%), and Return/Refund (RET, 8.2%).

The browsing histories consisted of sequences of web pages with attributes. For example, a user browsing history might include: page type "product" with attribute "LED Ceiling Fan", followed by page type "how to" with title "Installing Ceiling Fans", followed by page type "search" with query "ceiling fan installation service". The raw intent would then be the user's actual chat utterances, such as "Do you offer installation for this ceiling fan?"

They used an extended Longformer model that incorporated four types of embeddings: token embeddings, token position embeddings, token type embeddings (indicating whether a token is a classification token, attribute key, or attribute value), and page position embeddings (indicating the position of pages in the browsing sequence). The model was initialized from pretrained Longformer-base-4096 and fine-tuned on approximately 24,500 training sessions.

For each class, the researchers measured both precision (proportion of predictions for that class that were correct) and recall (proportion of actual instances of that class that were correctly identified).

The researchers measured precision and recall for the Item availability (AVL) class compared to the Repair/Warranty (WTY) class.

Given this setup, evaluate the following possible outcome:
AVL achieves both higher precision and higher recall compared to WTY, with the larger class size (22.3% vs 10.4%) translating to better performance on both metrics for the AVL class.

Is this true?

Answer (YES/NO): NO